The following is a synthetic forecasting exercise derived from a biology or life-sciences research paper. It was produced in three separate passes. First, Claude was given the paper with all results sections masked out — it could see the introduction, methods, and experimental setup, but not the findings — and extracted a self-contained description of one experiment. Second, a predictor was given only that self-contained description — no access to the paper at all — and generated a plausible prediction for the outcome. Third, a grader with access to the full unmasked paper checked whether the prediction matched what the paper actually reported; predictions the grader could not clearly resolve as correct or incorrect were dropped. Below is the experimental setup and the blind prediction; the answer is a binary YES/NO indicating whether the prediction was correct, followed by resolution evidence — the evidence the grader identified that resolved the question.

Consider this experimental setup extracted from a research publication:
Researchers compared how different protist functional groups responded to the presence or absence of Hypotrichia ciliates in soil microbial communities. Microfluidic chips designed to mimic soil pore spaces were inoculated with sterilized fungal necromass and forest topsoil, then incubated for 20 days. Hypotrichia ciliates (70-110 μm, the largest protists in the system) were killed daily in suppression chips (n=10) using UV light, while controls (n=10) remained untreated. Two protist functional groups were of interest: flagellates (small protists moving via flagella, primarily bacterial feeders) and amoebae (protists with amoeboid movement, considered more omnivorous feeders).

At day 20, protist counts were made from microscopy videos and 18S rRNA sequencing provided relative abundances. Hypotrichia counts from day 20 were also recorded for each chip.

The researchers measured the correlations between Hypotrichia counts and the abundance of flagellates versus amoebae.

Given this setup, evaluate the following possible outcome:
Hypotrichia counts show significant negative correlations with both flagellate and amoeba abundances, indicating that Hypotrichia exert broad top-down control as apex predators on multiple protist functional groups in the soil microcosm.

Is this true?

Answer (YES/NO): NO